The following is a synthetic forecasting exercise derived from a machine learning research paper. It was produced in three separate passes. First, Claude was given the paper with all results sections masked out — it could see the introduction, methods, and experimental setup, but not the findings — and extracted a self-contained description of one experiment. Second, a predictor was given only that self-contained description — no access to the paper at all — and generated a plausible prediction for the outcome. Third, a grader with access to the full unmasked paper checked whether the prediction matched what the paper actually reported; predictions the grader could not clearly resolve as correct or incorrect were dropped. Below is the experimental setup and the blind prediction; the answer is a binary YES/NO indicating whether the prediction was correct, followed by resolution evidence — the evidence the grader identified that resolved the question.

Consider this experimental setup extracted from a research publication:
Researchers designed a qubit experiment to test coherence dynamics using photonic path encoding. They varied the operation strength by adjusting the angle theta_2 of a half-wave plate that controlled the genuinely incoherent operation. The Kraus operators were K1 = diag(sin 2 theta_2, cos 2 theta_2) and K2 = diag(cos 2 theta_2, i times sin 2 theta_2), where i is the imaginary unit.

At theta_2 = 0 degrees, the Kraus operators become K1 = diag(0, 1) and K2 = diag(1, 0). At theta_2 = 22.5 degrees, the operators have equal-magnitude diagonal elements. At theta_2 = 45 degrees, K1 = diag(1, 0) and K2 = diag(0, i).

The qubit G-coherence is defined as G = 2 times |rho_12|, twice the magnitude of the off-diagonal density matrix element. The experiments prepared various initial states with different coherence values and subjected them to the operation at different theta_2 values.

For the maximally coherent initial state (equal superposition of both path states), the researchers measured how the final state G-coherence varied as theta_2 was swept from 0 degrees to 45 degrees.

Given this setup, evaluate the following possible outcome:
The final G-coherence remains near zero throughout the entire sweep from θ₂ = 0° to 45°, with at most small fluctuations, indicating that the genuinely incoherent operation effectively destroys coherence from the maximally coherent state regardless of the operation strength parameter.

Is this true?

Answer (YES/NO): NO